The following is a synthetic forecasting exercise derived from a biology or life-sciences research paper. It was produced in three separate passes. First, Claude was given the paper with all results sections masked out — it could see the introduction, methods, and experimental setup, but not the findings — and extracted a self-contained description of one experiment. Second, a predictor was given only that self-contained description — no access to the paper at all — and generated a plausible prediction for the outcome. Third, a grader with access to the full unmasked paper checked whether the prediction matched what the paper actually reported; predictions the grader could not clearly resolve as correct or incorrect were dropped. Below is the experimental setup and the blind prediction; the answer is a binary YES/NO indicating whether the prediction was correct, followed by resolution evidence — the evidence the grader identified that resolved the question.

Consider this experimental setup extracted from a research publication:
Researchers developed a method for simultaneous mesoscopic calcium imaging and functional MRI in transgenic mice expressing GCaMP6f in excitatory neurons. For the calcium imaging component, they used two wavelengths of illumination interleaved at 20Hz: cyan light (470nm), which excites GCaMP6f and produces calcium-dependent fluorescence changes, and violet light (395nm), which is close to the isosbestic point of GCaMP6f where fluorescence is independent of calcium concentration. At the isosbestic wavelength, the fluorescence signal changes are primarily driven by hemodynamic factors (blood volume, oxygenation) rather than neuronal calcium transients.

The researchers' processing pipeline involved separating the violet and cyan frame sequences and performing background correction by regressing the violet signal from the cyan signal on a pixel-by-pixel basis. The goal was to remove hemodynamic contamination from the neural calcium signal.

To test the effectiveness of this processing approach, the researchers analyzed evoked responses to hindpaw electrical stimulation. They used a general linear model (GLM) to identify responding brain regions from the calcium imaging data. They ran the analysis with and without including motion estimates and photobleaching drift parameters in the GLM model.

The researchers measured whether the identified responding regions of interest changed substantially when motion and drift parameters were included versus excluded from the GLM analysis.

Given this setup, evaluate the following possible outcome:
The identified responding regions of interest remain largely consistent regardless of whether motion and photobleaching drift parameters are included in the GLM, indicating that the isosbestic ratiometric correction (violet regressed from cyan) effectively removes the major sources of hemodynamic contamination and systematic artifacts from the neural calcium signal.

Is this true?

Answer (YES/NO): YES